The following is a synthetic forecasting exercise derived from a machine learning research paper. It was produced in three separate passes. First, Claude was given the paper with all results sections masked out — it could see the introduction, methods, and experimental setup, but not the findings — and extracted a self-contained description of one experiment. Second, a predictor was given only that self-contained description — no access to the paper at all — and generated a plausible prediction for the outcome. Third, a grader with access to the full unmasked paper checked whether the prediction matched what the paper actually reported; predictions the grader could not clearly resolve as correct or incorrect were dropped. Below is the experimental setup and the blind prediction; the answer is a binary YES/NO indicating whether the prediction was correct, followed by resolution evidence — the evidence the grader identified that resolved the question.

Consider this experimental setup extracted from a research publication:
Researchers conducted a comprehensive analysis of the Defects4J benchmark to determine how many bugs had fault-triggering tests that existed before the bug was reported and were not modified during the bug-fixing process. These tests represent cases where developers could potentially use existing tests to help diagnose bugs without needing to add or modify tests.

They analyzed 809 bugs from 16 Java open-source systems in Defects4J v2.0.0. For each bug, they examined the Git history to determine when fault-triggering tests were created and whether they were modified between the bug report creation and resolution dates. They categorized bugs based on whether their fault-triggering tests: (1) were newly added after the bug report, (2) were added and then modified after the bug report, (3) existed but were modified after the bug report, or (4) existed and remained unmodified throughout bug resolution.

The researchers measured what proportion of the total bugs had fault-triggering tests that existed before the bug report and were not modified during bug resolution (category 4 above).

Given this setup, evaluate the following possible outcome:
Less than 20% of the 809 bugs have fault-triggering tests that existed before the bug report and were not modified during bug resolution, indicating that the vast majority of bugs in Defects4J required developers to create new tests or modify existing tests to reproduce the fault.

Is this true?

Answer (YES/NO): YES